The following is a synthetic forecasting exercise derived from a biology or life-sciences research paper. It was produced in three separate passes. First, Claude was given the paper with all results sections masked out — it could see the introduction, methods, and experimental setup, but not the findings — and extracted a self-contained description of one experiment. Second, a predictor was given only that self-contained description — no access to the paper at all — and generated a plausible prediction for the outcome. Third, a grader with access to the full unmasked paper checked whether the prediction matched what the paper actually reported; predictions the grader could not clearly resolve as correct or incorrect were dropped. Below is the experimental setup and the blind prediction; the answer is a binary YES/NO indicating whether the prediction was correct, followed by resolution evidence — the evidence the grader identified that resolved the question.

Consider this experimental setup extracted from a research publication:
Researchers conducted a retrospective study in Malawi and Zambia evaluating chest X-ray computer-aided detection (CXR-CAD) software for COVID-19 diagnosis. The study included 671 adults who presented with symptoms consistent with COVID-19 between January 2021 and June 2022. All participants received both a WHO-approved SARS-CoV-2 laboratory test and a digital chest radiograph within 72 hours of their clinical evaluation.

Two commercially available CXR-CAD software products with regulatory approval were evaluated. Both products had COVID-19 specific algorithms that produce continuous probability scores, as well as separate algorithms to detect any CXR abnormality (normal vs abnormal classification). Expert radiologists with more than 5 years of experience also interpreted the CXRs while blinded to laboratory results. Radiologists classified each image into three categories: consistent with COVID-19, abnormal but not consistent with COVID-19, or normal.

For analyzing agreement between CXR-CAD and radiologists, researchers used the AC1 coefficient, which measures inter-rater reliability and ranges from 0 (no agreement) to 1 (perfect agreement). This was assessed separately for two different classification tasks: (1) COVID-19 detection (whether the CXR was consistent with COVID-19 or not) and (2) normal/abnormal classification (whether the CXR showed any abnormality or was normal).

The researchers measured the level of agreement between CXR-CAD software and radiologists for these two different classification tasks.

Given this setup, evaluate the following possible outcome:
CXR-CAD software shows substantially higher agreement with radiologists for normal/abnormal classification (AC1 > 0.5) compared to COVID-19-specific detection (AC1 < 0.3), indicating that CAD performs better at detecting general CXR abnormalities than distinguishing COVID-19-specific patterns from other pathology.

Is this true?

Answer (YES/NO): NO